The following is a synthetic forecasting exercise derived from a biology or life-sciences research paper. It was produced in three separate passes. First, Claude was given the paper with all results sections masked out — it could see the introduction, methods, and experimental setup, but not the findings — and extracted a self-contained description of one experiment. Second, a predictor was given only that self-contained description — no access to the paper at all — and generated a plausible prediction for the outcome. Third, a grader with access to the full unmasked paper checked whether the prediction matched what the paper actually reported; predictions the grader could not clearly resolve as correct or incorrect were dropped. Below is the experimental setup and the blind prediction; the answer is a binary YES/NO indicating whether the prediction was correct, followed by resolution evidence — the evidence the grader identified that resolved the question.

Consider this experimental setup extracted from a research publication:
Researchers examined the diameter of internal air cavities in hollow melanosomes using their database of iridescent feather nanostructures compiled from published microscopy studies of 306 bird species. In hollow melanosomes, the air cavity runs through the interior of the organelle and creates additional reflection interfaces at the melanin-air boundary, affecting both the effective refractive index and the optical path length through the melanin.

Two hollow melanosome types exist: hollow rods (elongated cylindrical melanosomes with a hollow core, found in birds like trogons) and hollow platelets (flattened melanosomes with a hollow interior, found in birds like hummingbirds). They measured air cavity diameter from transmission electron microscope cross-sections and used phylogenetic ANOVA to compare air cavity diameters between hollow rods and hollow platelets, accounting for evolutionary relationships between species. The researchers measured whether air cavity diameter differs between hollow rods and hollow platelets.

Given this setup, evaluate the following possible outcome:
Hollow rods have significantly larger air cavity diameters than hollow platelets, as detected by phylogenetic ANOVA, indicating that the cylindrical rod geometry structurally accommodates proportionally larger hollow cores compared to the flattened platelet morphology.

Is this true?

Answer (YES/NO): NO